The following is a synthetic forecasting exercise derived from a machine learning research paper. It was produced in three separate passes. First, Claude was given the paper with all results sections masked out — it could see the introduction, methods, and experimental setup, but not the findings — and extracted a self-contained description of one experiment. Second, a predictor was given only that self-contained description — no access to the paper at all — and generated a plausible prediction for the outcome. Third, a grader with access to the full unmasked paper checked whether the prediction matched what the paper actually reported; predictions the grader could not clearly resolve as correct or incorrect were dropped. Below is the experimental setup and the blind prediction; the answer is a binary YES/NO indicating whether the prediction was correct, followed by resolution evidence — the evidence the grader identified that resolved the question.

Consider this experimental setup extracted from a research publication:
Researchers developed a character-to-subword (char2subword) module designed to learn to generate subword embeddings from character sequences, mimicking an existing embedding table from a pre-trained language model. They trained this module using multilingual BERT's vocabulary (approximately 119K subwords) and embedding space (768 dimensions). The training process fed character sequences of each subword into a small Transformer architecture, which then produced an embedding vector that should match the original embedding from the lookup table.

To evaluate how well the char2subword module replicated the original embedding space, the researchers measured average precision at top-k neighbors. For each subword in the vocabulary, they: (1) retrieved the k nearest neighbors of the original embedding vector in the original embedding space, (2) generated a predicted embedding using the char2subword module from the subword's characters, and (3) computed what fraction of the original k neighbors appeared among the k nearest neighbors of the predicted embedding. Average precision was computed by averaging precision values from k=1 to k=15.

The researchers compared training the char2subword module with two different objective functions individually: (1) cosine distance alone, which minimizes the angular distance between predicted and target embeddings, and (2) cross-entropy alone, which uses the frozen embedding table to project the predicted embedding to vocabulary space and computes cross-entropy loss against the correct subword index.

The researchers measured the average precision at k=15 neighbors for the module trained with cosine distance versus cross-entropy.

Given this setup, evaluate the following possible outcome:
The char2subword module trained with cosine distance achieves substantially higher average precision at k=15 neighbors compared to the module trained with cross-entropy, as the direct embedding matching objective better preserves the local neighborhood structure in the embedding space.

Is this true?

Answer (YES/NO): NO